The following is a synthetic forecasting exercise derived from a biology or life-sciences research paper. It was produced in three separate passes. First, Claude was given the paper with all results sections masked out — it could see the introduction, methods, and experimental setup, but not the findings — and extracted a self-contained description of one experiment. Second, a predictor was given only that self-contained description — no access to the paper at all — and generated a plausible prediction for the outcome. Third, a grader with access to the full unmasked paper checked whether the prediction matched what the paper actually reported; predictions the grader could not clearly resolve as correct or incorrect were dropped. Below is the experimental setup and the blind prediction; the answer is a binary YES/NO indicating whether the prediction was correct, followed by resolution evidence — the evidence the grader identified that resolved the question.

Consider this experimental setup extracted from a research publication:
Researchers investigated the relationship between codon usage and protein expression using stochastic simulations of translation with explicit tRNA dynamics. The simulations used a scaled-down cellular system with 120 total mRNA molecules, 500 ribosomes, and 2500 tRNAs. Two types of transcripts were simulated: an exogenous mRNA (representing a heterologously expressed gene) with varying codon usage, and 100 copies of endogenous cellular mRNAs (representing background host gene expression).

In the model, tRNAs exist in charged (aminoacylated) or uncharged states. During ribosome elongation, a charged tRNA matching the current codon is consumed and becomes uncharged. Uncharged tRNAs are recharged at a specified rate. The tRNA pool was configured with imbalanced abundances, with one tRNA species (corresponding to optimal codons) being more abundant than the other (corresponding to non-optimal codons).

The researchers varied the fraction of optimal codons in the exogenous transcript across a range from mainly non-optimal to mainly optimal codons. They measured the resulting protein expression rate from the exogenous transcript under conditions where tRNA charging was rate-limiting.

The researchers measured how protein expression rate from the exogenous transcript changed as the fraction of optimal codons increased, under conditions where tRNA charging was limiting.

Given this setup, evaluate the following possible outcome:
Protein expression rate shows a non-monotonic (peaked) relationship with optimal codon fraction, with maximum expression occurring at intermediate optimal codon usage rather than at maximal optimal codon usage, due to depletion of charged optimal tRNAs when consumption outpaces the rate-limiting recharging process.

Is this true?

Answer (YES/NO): YES